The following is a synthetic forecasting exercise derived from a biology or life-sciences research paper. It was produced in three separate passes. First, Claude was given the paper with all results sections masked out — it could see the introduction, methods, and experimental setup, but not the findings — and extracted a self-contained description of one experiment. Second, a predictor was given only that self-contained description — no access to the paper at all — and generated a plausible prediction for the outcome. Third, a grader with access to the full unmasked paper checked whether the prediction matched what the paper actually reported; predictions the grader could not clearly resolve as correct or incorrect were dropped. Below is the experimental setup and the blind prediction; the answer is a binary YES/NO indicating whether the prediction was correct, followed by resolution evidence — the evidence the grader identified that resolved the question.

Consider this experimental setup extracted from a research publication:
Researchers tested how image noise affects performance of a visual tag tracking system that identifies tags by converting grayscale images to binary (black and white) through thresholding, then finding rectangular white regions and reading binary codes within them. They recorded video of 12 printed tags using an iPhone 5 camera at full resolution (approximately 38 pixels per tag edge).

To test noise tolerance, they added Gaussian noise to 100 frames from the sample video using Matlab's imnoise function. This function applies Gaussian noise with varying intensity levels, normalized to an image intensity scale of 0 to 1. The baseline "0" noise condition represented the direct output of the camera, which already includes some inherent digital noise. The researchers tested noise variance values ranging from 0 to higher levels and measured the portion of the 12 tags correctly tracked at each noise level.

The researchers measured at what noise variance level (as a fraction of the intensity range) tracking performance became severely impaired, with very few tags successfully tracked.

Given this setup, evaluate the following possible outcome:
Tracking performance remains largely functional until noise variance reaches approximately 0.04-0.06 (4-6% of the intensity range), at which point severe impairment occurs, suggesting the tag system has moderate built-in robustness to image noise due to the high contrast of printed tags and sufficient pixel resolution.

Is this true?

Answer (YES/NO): YES